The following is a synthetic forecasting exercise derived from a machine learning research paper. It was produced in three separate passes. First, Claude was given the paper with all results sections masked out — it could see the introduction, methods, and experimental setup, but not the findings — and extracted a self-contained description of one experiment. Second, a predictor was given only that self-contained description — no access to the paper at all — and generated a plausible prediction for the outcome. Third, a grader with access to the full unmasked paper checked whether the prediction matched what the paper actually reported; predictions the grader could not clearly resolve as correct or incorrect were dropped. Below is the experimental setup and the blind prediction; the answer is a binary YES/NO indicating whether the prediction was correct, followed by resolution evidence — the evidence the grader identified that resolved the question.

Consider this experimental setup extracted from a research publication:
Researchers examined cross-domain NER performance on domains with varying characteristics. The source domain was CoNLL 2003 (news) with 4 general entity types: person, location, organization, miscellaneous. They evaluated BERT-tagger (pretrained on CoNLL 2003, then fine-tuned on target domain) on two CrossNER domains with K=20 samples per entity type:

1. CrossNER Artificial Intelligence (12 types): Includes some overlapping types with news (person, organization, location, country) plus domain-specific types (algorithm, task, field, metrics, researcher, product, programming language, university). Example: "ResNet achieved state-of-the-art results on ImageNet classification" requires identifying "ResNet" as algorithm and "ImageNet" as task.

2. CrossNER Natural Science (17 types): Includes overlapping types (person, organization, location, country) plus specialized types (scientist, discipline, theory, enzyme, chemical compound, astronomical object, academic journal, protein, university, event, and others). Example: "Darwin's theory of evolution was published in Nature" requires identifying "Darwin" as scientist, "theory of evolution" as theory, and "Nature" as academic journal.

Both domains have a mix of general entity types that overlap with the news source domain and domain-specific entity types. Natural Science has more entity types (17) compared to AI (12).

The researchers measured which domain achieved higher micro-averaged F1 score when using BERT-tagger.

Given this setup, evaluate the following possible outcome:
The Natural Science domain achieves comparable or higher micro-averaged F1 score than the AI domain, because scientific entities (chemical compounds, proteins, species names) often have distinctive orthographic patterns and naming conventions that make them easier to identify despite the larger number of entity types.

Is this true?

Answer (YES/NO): YES